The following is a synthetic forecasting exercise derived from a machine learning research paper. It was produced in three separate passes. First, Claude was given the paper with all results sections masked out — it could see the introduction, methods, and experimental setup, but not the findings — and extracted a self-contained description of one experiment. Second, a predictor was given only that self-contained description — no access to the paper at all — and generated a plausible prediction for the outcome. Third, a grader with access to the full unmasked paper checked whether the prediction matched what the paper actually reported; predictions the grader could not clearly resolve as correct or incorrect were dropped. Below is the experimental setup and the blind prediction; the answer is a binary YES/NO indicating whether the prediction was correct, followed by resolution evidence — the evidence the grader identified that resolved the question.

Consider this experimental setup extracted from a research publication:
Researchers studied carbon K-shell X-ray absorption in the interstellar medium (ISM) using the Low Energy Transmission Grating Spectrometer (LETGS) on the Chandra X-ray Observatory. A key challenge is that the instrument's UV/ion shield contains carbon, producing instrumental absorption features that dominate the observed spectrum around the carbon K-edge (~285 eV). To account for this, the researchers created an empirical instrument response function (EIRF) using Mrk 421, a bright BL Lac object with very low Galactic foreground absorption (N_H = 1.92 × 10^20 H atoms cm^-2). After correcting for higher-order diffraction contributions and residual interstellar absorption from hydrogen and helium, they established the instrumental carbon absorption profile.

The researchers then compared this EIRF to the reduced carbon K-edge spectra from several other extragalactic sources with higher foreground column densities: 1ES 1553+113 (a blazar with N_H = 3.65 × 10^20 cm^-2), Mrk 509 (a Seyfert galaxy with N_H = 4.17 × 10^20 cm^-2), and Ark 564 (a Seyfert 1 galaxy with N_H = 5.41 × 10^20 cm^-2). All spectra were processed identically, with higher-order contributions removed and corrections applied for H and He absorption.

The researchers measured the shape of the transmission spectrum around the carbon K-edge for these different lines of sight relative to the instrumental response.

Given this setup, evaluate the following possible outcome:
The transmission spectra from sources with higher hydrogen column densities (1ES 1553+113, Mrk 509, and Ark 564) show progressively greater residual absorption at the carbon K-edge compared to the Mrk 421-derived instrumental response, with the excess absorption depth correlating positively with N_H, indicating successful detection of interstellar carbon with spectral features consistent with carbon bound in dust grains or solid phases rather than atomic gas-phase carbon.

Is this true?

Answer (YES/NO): NO